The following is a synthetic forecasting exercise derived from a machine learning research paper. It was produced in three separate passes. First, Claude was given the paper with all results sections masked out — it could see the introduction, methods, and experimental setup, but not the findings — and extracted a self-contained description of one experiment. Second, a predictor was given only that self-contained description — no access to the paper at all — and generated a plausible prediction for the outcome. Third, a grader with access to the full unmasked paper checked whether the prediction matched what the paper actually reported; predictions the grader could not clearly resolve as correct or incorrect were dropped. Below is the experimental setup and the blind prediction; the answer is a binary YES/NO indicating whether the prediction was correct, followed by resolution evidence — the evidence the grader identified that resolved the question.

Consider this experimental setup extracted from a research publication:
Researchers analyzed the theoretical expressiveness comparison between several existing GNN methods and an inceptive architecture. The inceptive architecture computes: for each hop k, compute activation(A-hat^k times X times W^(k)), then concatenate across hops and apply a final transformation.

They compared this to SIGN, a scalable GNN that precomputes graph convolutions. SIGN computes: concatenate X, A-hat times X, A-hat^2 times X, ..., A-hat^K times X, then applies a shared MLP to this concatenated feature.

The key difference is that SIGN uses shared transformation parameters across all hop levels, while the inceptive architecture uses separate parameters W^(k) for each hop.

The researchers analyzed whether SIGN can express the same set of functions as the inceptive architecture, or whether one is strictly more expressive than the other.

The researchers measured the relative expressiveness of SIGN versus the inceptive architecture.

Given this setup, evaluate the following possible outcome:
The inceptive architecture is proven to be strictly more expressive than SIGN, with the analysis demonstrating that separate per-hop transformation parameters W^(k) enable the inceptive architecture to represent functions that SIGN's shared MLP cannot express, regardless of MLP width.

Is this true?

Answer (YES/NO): NO